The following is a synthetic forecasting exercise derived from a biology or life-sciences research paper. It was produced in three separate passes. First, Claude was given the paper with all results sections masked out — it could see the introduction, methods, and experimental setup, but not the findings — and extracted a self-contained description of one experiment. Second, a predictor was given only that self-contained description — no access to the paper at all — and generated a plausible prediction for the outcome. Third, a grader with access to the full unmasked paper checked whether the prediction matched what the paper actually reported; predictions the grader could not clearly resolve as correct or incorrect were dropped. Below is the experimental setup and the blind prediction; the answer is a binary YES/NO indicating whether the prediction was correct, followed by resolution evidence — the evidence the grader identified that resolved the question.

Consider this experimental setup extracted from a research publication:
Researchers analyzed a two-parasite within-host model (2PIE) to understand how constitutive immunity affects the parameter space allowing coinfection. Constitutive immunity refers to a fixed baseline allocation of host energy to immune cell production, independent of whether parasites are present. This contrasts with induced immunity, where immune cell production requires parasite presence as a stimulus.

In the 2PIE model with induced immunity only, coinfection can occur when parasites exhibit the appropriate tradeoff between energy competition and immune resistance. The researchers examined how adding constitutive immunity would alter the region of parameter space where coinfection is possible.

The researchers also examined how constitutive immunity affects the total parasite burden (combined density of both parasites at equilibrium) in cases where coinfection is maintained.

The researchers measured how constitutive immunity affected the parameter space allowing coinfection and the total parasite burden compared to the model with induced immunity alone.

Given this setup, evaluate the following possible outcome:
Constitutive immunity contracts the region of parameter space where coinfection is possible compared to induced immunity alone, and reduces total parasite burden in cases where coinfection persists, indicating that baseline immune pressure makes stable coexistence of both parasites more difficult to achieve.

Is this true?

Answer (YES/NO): YES